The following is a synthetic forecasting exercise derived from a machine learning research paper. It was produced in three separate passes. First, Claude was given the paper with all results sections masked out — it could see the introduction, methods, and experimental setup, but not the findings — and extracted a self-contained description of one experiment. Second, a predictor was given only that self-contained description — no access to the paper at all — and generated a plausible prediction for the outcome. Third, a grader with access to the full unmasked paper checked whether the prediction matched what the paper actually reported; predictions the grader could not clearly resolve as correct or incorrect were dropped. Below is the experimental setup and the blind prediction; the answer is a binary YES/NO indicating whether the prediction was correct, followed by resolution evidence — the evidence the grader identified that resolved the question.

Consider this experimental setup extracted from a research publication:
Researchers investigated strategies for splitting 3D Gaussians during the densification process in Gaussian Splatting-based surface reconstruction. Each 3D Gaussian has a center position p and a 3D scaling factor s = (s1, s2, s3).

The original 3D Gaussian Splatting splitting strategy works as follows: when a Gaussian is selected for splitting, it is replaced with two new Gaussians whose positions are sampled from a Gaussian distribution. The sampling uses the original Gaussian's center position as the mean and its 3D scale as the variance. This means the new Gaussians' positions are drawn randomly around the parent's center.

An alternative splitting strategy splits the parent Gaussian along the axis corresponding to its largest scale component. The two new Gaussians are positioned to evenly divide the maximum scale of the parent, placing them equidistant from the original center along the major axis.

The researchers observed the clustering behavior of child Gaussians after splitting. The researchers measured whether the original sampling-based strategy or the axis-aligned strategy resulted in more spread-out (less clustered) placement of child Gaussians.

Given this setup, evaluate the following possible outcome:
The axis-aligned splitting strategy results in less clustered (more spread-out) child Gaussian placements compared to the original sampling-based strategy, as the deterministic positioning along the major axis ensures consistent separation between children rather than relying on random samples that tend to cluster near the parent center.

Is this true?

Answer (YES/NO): YES